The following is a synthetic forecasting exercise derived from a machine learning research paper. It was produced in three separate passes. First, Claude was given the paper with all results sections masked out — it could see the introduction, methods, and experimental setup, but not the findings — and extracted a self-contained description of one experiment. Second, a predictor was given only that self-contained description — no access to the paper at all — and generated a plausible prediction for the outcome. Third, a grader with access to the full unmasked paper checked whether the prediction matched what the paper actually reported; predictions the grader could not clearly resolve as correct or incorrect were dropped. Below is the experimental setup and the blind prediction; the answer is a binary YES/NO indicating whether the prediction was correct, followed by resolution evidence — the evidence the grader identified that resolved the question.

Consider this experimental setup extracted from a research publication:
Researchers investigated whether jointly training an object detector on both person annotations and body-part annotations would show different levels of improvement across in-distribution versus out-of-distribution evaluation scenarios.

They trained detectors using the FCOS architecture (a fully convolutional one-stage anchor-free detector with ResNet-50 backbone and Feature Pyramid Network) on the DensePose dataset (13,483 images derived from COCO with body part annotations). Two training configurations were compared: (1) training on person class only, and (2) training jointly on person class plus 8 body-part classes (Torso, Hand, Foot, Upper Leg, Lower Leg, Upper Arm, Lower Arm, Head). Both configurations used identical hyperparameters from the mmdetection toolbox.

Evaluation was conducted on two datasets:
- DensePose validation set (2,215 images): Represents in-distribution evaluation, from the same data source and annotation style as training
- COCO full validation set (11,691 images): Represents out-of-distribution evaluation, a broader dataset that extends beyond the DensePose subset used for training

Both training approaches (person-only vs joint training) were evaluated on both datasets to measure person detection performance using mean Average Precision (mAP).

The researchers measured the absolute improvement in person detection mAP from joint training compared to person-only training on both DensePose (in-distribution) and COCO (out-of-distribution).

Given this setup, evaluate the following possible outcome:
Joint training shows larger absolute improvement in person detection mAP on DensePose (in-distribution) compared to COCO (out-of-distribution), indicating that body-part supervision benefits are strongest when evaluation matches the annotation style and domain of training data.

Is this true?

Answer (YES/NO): NO